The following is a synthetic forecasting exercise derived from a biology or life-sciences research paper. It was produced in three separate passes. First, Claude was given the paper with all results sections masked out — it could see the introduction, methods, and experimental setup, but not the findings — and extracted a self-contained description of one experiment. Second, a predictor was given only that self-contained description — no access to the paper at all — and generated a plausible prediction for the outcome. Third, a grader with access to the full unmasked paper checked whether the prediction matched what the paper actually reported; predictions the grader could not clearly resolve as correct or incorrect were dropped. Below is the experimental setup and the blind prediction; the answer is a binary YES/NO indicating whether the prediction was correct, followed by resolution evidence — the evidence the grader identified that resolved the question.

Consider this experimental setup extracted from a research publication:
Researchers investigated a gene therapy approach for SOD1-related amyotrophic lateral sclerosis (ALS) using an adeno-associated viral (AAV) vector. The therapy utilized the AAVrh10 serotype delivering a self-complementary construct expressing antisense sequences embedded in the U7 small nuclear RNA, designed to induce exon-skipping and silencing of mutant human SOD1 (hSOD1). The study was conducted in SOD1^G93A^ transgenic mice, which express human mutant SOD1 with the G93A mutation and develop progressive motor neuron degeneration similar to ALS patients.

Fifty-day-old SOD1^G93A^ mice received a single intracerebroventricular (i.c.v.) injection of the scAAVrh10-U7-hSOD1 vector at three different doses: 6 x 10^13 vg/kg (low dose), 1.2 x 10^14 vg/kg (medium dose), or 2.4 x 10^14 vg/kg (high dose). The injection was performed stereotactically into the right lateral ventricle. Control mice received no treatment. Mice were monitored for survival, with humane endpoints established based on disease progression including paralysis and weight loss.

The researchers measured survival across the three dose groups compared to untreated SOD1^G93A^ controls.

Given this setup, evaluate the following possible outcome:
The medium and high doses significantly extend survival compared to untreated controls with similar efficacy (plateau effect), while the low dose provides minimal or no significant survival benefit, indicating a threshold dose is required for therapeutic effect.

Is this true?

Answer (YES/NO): NO